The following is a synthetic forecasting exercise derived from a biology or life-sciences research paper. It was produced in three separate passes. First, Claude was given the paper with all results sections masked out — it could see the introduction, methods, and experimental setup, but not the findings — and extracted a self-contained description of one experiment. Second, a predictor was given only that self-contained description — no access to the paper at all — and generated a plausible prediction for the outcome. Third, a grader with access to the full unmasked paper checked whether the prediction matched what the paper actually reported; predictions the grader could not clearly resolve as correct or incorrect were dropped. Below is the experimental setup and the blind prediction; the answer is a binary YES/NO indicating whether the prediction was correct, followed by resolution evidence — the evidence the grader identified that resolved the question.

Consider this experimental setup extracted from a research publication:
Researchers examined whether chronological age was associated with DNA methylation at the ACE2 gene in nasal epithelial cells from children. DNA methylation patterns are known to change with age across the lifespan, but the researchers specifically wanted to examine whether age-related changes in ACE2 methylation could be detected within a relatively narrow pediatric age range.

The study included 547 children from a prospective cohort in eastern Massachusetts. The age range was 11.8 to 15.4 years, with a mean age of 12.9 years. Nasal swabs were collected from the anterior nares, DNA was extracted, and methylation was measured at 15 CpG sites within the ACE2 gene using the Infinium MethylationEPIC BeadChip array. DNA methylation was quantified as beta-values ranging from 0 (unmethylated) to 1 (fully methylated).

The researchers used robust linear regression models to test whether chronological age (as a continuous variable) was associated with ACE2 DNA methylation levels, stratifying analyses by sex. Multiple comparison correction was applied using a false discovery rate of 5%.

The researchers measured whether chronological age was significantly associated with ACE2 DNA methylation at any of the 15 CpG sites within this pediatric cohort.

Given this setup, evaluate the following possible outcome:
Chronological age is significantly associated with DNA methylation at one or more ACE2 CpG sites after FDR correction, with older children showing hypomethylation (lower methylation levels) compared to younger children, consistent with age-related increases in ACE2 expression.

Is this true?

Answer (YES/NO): NO